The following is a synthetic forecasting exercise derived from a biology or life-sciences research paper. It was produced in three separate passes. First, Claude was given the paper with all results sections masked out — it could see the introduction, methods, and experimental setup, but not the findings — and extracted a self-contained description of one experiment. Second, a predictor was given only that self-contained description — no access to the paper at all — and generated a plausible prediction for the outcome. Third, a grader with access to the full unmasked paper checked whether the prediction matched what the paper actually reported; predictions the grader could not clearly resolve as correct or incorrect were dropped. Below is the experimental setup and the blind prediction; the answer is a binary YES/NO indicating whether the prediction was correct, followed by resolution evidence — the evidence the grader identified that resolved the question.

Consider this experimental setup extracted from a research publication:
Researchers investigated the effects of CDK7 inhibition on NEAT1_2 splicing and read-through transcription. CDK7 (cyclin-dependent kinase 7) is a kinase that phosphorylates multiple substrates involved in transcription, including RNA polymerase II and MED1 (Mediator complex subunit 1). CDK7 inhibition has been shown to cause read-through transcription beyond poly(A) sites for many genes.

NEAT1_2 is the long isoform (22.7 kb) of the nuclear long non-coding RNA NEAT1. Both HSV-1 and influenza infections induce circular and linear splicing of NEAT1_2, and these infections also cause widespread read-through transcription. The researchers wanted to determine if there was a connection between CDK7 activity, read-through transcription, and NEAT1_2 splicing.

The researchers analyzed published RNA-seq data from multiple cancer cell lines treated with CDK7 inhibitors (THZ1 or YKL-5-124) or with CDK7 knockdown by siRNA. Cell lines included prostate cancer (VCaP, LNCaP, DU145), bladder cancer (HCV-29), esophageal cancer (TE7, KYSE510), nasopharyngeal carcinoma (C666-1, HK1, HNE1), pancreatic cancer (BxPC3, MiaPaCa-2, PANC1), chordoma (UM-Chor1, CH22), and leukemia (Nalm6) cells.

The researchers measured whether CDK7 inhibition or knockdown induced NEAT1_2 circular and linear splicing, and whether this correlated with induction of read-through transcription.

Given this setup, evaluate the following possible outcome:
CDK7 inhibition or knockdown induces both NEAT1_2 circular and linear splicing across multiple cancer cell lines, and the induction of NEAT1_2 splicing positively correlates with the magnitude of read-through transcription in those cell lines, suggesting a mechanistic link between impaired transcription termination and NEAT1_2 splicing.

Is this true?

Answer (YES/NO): NO